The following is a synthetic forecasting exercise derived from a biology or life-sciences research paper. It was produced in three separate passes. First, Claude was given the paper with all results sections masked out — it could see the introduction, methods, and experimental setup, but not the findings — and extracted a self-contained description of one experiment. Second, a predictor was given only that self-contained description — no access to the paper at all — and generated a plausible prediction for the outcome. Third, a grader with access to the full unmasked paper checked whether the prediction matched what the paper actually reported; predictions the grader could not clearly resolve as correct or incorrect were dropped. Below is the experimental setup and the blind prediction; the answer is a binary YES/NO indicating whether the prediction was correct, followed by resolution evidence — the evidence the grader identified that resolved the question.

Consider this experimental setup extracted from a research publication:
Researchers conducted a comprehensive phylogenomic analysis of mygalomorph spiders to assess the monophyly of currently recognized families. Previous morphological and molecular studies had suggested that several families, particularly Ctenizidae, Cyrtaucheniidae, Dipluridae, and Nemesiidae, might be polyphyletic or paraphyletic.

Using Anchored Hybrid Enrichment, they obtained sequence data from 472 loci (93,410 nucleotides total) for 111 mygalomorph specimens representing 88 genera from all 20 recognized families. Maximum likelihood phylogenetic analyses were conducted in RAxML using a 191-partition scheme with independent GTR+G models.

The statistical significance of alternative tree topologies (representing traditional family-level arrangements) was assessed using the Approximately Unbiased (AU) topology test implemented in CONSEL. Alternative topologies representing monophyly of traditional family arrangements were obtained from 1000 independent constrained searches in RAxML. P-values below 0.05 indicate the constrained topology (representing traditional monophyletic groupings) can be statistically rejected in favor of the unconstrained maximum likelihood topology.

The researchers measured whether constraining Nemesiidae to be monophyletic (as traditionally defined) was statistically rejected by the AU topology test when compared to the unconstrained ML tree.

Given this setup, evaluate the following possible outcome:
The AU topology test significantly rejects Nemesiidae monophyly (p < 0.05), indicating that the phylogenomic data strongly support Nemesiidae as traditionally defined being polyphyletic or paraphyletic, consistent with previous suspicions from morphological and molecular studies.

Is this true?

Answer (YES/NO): YES